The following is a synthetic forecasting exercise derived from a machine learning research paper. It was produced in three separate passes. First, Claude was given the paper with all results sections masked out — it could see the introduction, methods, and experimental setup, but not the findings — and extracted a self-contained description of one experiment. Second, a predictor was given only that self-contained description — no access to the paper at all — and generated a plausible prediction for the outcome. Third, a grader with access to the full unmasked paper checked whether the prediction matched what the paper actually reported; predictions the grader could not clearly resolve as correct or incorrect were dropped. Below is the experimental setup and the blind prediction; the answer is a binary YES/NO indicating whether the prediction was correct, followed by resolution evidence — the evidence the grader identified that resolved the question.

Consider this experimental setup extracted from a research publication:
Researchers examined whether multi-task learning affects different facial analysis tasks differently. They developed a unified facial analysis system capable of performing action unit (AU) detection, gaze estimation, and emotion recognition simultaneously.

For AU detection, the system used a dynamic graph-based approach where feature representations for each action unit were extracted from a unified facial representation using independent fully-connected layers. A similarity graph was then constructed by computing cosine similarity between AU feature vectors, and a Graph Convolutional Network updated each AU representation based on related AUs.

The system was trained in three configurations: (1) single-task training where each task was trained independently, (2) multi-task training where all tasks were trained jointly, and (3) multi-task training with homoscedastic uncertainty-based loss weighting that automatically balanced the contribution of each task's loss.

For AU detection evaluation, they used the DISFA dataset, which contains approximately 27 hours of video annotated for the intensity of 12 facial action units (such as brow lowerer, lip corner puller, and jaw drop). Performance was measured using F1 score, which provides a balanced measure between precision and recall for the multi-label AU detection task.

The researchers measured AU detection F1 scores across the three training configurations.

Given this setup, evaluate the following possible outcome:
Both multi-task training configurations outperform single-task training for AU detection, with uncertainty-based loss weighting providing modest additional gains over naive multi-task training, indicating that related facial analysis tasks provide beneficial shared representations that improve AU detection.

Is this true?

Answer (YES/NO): NO